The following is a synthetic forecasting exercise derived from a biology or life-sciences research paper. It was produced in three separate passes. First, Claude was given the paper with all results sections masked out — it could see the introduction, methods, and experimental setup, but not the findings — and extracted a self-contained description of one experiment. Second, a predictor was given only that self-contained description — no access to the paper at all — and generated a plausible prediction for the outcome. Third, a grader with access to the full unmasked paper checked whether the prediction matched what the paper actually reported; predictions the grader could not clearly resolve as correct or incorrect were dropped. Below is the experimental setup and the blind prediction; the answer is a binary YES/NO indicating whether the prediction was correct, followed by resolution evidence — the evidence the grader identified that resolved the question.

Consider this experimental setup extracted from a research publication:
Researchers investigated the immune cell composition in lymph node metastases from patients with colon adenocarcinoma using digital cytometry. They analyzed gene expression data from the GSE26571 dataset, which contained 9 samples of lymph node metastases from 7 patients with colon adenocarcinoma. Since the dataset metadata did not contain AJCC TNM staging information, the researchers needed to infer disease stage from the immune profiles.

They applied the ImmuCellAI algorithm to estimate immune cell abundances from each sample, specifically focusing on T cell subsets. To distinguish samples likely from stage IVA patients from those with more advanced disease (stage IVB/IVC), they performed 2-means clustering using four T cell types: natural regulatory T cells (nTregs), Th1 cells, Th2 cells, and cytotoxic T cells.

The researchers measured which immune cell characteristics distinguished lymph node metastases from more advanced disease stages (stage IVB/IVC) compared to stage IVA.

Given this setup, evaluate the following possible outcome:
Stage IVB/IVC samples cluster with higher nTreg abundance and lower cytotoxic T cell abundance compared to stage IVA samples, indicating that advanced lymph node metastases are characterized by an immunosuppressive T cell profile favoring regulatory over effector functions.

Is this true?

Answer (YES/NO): YES